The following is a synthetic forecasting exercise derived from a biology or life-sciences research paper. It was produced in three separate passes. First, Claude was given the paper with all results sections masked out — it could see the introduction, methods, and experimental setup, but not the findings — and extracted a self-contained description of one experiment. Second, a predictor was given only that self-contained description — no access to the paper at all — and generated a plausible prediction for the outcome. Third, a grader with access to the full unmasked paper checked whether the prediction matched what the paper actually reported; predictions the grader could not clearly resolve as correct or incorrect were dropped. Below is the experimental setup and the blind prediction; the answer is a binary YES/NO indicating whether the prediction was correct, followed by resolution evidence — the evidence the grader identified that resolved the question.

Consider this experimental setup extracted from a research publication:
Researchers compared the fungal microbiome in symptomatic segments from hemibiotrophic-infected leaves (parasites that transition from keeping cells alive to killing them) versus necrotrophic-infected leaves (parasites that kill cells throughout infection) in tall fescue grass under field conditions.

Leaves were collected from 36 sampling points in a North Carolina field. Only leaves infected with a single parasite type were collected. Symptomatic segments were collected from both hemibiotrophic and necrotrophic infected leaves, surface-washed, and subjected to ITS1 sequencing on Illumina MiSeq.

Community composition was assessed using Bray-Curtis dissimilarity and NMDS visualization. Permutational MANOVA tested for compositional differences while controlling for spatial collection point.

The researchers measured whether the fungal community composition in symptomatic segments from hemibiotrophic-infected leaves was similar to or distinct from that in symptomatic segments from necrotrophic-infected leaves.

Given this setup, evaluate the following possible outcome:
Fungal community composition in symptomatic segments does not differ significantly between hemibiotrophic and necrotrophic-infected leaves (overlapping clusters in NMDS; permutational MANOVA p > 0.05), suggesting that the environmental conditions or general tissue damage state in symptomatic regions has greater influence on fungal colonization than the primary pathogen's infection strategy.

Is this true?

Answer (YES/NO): NO